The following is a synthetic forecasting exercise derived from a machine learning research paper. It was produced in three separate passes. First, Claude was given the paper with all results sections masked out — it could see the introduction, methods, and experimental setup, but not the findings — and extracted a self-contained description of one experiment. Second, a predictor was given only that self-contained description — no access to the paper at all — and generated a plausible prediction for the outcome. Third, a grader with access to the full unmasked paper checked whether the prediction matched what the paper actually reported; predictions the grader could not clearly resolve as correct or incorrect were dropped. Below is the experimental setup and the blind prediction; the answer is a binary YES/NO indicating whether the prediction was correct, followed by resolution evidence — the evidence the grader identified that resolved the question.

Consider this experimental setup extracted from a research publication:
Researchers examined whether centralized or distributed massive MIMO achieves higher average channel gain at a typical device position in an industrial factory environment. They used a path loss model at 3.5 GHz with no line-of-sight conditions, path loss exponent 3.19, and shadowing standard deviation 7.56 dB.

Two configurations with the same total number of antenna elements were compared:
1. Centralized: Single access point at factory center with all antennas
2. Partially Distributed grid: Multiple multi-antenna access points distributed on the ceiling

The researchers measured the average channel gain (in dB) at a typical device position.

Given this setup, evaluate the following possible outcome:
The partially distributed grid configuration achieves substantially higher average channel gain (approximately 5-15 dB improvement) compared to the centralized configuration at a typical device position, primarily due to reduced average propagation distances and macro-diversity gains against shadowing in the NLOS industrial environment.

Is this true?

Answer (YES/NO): NO